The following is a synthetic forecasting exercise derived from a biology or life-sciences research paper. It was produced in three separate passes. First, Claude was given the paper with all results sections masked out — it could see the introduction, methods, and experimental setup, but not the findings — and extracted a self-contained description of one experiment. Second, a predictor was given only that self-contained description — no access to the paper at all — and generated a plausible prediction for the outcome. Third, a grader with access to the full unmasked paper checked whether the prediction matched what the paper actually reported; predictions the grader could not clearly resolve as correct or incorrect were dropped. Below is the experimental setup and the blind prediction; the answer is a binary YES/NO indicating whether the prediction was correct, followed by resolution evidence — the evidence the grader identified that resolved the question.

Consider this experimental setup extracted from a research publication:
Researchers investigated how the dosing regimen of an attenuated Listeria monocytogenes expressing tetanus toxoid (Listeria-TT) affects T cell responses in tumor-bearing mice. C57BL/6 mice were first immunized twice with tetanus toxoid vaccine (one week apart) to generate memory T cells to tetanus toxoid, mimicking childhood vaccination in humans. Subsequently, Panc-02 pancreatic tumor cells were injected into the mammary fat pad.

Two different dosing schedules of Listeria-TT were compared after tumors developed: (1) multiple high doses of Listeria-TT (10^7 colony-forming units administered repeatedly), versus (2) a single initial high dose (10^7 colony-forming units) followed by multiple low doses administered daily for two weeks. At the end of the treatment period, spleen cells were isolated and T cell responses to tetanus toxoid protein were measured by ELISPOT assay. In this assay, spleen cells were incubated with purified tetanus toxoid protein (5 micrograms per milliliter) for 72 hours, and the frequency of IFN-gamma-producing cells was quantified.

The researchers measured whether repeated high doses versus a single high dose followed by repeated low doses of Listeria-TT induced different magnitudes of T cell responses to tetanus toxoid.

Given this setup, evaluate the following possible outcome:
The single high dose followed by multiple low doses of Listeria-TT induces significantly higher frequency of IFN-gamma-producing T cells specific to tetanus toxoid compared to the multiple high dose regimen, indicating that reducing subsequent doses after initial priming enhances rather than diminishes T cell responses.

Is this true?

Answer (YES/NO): YES